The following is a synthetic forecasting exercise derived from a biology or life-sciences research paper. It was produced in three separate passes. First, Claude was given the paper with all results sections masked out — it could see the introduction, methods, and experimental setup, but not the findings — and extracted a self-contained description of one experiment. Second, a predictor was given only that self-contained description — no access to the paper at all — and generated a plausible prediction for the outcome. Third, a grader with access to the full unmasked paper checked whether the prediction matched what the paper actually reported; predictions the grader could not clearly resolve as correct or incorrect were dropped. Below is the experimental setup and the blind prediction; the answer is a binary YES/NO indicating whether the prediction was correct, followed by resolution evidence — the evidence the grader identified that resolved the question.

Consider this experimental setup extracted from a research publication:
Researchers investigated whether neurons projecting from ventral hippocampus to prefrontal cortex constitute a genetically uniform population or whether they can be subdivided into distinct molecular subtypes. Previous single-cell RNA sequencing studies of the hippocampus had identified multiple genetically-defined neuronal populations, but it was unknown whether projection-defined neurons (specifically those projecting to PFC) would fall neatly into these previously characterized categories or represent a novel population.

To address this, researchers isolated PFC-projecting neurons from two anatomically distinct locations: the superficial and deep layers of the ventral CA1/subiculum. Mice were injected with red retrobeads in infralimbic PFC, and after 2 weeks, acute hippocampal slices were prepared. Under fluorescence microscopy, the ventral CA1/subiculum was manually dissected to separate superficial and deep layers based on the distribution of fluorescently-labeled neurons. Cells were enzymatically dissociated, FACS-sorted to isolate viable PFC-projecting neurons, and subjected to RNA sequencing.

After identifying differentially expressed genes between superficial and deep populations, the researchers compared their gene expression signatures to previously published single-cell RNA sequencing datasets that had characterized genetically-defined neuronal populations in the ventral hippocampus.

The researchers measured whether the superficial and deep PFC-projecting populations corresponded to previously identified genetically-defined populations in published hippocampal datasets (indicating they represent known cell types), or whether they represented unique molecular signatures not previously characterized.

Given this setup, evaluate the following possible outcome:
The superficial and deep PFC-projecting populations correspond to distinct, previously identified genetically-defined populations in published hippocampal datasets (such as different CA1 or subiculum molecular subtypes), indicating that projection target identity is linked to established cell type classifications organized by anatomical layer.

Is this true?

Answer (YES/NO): YES